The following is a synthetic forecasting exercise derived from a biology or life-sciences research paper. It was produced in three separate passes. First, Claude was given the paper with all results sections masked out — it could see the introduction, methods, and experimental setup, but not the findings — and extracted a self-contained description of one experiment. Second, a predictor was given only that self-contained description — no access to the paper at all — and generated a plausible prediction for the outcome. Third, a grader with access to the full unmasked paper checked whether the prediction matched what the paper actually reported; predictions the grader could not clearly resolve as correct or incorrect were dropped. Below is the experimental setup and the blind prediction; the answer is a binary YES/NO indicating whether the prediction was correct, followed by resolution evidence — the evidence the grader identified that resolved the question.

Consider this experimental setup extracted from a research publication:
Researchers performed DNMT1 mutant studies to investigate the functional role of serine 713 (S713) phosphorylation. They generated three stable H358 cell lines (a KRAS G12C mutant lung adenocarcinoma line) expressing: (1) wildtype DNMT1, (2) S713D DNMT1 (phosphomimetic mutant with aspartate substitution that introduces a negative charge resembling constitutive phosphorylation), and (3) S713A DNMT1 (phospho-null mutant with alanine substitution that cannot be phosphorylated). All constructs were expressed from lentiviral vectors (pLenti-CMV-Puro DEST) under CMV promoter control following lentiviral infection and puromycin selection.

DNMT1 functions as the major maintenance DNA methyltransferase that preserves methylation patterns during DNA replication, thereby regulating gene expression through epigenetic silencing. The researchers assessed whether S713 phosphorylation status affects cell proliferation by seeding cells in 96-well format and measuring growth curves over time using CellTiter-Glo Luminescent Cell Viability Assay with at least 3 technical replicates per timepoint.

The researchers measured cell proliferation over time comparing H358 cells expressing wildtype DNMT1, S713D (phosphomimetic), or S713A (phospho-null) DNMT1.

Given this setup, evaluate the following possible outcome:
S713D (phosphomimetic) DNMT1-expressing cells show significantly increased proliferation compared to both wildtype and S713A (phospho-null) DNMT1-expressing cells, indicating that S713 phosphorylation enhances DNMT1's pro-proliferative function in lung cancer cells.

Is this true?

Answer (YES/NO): NO